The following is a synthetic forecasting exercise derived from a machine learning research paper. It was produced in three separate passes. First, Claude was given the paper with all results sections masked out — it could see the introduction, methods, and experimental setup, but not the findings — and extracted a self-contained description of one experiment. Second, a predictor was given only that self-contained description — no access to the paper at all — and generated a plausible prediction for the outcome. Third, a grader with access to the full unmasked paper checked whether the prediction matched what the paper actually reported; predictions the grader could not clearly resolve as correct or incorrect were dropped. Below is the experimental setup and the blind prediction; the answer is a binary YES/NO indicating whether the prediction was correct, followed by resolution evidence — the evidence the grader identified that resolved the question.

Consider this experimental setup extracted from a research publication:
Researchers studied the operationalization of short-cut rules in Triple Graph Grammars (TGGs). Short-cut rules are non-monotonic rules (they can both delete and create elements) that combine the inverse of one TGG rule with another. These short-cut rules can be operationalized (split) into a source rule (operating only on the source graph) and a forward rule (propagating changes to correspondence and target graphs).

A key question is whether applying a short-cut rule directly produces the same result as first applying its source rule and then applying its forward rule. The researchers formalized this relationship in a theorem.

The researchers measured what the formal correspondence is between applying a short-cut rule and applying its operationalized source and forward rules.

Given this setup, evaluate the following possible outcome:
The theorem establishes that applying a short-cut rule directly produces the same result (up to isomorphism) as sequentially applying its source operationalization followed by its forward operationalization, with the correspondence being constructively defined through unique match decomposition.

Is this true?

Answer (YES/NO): YES